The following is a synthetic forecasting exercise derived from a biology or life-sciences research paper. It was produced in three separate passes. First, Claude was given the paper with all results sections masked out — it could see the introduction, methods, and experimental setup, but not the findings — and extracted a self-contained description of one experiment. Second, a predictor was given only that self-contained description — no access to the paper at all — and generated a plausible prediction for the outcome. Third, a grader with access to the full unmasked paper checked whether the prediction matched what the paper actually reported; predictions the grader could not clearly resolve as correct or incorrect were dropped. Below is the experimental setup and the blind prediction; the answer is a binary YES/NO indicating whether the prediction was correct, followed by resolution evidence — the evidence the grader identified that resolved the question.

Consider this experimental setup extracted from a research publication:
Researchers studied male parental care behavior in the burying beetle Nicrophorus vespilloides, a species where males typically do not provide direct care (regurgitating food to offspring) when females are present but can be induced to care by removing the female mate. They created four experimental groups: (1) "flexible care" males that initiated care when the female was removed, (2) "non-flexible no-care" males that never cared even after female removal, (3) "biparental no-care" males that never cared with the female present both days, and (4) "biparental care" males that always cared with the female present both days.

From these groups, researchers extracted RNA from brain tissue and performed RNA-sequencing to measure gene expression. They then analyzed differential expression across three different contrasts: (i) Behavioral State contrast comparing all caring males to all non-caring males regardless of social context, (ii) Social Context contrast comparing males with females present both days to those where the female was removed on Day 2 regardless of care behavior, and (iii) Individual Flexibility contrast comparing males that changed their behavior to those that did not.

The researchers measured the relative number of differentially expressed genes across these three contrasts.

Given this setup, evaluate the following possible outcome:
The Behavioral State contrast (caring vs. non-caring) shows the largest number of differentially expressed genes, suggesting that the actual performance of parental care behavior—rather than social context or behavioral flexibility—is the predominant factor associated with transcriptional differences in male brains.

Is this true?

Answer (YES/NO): YES